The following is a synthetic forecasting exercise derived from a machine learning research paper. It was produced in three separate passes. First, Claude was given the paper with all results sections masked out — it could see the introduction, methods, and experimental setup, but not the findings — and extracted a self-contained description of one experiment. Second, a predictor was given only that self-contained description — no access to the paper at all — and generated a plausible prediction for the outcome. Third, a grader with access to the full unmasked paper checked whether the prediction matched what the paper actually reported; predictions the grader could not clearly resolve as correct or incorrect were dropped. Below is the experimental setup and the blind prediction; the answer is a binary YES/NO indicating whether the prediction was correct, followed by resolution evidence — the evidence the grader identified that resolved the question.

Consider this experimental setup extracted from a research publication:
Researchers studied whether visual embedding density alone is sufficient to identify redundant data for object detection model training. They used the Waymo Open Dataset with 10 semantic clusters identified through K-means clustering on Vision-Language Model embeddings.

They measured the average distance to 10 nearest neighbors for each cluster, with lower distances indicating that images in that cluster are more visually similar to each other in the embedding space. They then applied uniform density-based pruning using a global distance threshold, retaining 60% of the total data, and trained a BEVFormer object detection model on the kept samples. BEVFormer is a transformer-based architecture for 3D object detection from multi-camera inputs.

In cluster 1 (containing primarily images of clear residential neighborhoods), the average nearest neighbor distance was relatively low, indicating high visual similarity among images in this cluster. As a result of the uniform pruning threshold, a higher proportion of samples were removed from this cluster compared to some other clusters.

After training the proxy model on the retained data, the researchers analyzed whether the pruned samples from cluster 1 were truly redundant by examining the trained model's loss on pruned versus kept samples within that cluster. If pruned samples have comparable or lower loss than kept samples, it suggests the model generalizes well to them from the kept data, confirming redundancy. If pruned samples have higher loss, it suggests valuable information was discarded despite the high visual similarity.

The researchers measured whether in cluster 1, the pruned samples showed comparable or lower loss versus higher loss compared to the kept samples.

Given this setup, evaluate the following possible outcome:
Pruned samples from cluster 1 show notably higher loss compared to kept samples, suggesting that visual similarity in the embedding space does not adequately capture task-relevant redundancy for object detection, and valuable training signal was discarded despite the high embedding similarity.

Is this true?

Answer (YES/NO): NO